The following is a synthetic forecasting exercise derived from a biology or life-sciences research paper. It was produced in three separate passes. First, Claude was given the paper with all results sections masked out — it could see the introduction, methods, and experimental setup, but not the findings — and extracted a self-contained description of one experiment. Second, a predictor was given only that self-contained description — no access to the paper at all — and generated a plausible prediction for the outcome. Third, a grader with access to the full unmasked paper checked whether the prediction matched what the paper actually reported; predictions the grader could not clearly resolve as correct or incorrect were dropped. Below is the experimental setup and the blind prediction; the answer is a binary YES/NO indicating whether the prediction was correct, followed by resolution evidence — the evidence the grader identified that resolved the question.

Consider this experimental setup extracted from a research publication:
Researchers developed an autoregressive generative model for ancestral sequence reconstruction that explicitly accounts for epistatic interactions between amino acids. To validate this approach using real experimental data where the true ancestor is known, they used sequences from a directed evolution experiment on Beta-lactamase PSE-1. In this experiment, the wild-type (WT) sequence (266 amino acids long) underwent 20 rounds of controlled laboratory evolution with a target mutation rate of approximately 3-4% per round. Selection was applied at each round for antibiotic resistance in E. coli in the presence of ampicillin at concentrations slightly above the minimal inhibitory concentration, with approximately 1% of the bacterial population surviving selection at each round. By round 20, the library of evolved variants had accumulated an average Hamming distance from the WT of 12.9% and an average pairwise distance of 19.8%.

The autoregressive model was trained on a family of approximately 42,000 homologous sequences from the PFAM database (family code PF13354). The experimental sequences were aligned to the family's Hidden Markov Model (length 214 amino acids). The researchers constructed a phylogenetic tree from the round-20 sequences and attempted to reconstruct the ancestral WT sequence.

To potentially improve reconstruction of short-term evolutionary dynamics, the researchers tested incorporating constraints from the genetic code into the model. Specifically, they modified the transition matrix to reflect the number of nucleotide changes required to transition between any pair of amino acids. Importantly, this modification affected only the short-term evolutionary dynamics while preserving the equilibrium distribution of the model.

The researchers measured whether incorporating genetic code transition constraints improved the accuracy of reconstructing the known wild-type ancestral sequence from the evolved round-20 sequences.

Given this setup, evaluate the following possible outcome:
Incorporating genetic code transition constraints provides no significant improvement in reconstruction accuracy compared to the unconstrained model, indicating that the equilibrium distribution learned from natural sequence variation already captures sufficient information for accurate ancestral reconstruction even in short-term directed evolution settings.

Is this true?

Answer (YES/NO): NO